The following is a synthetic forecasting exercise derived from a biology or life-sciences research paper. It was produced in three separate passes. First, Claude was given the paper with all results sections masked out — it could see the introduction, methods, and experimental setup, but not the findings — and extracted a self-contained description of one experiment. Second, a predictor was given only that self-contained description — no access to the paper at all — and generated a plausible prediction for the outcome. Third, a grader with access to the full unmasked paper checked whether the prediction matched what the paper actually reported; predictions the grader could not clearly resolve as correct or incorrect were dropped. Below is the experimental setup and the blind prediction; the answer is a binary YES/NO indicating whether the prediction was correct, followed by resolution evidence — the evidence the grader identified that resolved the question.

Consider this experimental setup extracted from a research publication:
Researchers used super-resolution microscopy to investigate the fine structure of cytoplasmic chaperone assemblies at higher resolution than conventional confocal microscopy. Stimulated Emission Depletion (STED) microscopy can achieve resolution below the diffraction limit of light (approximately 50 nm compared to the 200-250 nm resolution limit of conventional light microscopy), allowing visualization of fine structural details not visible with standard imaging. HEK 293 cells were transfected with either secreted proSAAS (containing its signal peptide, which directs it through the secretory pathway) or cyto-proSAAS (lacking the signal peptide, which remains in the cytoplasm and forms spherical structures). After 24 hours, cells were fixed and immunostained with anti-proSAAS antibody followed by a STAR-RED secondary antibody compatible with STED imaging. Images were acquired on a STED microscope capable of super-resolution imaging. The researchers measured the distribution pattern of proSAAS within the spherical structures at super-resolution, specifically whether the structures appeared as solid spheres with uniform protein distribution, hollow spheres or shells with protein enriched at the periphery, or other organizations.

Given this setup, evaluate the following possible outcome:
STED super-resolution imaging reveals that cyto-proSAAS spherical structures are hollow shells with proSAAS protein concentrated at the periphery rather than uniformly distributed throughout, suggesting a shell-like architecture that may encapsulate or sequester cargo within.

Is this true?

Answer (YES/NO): NO